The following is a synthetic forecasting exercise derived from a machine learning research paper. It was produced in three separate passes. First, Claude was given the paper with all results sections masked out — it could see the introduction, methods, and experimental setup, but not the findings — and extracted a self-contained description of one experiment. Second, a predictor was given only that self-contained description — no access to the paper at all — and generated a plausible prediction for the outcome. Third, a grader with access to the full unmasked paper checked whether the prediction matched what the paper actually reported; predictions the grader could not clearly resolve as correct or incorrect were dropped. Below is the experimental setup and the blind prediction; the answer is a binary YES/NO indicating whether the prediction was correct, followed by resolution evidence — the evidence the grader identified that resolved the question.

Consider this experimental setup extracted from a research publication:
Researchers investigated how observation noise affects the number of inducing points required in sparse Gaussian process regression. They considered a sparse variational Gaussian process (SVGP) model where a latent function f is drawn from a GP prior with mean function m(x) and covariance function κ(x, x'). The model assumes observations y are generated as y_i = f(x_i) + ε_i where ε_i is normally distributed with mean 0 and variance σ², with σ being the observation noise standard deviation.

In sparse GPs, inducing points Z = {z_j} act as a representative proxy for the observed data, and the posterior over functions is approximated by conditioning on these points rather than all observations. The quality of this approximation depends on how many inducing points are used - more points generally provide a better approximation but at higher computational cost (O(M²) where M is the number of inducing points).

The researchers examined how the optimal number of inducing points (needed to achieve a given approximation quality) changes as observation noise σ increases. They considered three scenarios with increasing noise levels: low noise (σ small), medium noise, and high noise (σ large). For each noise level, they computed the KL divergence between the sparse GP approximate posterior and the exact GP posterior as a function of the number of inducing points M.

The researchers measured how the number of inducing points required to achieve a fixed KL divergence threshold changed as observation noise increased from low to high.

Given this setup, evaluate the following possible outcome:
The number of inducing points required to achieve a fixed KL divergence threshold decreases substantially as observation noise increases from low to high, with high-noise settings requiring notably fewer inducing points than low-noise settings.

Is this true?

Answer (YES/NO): YES